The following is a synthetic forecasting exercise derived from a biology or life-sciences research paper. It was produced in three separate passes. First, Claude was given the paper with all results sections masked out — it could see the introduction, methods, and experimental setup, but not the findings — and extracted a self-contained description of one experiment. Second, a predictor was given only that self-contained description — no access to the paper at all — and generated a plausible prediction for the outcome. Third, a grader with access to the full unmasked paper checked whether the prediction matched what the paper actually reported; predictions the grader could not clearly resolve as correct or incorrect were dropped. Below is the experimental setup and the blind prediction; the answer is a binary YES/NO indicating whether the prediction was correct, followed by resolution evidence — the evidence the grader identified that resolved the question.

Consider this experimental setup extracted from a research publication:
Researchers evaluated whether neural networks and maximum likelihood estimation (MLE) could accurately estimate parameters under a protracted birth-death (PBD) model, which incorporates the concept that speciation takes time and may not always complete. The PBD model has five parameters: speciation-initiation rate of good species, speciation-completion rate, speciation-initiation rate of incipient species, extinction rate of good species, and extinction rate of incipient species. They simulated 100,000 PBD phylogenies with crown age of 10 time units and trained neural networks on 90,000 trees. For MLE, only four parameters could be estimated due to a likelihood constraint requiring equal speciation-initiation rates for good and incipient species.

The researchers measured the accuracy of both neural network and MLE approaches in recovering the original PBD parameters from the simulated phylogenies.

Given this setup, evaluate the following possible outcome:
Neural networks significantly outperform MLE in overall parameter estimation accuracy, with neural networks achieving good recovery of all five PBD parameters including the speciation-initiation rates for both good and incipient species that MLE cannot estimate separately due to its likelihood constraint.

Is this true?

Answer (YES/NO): NO